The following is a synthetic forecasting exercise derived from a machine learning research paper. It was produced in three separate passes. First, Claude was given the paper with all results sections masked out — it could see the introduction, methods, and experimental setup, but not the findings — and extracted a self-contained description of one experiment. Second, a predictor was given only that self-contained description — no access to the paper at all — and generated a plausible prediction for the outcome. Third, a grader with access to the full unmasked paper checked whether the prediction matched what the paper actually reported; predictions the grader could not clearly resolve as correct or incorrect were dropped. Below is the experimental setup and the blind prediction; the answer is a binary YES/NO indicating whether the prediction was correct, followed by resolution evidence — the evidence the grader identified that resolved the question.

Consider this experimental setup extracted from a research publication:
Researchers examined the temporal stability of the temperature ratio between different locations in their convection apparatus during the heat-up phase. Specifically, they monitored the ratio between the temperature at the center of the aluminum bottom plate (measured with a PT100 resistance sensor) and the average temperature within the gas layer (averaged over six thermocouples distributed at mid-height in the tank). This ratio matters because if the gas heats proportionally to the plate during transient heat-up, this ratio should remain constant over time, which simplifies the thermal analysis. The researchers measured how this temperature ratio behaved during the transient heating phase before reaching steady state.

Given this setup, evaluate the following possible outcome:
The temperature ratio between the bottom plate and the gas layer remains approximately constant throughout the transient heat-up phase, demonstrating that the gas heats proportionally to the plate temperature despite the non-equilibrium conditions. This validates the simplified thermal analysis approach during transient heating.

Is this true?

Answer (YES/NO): NO